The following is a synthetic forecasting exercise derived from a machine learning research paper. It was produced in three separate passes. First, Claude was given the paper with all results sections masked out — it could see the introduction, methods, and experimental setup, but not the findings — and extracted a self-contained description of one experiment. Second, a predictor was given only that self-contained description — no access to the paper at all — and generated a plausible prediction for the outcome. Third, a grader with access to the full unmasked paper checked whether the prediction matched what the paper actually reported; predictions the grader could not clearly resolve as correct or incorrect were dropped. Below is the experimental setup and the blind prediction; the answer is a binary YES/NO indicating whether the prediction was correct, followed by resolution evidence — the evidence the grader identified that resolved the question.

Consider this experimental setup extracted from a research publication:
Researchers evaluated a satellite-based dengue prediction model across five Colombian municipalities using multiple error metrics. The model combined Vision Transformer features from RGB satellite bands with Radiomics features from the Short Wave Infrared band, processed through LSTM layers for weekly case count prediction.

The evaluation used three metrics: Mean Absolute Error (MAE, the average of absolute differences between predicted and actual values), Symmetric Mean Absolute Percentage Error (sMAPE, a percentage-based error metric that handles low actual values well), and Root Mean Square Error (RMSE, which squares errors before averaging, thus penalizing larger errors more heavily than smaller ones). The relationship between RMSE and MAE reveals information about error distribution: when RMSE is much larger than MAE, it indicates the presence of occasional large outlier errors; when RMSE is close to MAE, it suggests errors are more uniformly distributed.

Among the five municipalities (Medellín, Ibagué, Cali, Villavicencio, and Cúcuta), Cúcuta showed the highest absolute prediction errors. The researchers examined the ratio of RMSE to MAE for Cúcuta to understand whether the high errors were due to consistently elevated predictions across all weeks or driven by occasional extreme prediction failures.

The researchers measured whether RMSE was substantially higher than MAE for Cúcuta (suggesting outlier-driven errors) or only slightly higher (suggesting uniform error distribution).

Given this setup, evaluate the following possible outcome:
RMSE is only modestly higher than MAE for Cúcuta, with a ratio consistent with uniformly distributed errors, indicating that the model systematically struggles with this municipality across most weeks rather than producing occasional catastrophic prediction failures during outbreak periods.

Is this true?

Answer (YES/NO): YES